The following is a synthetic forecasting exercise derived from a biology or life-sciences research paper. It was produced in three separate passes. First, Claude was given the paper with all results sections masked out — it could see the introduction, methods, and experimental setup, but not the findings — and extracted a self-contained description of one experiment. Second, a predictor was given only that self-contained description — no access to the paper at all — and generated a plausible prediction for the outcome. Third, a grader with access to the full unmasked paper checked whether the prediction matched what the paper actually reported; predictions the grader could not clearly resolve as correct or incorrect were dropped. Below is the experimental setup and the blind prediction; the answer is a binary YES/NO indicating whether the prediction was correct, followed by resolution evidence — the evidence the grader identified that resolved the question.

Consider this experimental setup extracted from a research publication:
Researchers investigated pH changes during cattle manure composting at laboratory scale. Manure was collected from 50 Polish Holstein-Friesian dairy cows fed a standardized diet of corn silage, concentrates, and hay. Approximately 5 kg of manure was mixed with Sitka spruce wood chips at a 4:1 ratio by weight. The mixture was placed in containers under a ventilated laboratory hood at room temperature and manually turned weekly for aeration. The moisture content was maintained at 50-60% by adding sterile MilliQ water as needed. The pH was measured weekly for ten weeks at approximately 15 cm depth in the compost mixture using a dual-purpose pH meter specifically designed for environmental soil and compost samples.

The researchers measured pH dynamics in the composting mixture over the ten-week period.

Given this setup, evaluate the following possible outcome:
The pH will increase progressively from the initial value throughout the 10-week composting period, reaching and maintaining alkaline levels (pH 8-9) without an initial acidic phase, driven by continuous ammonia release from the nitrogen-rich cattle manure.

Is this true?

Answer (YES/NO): NO